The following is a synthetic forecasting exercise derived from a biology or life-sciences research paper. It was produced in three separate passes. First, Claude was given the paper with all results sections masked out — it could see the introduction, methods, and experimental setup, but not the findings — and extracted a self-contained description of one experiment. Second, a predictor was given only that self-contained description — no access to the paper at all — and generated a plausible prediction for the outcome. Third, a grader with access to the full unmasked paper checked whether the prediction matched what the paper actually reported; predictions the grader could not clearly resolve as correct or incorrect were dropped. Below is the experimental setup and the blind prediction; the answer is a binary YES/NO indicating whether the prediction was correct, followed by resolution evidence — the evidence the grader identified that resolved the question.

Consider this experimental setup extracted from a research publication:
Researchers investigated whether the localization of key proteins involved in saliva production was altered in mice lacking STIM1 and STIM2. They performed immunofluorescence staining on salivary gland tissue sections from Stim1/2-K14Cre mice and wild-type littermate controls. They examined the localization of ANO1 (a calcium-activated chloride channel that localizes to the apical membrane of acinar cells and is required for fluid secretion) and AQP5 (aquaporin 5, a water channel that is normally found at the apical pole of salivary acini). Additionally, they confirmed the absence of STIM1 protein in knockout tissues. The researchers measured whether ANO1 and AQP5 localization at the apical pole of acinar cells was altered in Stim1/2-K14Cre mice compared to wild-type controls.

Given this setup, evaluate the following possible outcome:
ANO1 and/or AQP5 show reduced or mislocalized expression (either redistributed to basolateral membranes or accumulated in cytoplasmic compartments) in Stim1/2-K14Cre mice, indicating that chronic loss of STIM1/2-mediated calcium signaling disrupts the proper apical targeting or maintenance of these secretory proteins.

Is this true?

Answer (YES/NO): NO